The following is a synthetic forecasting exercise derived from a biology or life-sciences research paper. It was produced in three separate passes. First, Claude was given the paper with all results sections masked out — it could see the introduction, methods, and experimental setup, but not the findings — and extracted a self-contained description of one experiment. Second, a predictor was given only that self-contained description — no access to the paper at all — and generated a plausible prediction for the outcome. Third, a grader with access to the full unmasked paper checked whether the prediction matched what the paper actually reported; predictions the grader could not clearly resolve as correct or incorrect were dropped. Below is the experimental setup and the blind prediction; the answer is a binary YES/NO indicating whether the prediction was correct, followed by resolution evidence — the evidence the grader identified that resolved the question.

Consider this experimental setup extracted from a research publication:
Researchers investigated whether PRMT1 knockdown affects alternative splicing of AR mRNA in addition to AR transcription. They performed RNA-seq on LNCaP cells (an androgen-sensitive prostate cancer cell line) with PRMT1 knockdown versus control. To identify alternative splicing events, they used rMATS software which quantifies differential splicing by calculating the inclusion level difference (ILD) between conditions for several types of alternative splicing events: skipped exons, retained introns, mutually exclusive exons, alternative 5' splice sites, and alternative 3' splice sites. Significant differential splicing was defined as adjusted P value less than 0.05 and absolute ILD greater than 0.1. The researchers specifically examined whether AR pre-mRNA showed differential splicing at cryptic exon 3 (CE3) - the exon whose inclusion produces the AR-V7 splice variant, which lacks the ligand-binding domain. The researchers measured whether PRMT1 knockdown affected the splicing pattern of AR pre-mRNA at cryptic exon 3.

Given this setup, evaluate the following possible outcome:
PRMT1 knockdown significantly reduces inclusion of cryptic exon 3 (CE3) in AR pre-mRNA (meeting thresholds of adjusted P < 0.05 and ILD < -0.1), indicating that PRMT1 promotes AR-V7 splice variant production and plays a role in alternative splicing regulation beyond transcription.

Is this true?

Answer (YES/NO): NO